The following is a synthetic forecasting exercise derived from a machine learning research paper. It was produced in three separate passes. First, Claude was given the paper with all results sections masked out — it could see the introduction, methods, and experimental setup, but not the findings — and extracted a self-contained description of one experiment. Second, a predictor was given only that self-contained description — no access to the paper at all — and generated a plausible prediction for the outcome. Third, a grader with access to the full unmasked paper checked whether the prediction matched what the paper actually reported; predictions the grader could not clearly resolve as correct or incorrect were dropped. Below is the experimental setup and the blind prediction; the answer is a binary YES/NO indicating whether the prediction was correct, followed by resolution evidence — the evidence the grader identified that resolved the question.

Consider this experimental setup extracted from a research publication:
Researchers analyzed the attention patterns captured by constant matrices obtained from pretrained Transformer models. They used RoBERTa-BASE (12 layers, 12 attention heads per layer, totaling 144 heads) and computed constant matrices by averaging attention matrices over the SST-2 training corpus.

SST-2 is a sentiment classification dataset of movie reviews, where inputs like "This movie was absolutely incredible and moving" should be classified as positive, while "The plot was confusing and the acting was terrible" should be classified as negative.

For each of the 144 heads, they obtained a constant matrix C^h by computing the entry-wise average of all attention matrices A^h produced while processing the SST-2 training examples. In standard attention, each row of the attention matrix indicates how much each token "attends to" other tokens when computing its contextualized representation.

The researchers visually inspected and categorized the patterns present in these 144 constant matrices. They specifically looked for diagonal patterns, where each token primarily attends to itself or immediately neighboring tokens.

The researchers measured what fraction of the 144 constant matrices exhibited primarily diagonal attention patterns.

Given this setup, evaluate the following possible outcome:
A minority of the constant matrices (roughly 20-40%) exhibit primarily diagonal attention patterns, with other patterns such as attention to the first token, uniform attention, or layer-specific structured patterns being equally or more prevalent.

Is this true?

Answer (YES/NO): NO